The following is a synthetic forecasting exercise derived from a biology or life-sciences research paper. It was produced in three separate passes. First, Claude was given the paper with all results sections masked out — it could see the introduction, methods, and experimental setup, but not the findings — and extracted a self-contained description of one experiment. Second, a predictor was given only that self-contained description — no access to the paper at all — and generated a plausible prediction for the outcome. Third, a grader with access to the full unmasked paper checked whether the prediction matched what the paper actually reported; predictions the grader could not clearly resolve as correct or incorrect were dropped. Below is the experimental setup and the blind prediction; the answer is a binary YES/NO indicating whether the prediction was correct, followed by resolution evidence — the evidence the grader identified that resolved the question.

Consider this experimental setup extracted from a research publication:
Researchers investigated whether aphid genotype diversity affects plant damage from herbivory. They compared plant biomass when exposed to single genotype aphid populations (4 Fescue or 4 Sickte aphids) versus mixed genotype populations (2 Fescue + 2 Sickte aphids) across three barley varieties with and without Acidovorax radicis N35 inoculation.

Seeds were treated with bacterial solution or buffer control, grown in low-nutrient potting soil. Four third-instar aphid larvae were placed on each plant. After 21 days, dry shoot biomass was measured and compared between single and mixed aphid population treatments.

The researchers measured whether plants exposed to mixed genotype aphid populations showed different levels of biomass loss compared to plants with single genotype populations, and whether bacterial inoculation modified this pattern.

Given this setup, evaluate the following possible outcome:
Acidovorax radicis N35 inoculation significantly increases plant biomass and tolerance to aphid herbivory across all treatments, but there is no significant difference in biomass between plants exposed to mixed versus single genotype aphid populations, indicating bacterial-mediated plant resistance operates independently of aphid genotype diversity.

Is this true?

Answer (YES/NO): NO